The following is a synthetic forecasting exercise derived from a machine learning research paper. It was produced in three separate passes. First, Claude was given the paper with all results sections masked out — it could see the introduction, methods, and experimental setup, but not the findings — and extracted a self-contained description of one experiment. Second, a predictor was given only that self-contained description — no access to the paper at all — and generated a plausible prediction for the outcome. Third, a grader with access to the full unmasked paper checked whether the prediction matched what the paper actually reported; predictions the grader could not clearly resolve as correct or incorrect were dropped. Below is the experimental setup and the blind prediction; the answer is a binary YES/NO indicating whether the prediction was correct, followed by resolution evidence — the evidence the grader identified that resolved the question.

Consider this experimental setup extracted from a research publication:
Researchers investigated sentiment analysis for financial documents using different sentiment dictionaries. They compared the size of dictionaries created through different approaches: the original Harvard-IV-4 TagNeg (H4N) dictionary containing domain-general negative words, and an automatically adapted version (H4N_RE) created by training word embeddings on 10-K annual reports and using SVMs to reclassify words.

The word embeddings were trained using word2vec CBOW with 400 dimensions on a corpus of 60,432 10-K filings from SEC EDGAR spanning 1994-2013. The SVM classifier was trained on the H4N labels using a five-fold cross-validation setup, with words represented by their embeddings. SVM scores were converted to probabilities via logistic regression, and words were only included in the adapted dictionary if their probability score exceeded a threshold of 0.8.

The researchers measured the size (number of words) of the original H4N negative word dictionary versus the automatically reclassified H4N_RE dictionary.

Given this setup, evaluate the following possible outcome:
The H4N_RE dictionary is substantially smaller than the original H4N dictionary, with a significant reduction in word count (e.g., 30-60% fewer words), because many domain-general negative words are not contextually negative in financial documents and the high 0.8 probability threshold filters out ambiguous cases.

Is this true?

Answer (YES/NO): NO